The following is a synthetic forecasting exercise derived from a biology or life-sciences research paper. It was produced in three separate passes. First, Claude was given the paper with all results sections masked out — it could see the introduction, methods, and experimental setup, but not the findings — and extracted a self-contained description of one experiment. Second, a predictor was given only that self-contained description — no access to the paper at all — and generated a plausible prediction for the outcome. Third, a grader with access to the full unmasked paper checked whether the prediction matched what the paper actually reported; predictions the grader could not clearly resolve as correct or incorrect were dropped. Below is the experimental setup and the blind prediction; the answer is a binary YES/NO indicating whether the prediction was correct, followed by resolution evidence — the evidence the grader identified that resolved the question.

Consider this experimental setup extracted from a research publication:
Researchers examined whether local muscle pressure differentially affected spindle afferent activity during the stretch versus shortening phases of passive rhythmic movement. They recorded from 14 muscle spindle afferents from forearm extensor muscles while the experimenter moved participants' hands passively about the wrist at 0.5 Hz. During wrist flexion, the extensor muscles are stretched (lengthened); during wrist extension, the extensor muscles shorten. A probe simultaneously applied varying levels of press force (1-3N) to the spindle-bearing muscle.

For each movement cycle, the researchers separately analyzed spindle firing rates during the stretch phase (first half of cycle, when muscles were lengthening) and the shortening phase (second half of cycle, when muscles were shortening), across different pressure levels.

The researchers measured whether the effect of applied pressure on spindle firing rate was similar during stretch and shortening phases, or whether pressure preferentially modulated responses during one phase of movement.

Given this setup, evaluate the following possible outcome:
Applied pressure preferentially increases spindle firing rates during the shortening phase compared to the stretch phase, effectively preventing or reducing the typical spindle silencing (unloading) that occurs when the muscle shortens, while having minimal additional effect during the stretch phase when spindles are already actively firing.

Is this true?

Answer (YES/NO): NO